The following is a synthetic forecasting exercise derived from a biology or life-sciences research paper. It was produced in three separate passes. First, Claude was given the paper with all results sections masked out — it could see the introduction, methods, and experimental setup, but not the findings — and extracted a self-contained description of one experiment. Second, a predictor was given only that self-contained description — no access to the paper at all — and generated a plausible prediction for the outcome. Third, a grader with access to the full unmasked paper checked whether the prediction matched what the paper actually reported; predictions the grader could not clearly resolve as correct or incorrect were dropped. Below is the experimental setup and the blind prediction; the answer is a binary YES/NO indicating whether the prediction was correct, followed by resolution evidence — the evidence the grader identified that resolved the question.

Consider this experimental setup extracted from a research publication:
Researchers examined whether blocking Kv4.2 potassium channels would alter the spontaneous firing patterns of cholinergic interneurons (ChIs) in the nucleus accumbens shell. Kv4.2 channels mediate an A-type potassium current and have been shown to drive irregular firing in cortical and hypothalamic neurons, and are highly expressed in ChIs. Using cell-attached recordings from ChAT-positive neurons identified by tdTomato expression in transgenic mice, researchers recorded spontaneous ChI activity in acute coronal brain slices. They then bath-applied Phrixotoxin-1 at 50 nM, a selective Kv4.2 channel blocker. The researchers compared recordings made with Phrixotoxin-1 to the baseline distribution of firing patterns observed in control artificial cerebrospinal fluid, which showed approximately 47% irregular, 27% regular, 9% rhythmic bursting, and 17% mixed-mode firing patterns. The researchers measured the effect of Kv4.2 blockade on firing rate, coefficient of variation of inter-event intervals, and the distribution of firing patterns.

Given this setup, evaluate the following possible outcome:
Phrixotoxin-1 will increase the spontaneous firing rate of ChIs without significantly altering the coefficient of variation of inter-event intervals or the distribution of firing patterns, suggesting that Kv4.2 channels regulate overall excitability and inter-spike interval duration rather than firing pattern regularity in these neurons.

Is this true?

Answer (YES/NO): NO